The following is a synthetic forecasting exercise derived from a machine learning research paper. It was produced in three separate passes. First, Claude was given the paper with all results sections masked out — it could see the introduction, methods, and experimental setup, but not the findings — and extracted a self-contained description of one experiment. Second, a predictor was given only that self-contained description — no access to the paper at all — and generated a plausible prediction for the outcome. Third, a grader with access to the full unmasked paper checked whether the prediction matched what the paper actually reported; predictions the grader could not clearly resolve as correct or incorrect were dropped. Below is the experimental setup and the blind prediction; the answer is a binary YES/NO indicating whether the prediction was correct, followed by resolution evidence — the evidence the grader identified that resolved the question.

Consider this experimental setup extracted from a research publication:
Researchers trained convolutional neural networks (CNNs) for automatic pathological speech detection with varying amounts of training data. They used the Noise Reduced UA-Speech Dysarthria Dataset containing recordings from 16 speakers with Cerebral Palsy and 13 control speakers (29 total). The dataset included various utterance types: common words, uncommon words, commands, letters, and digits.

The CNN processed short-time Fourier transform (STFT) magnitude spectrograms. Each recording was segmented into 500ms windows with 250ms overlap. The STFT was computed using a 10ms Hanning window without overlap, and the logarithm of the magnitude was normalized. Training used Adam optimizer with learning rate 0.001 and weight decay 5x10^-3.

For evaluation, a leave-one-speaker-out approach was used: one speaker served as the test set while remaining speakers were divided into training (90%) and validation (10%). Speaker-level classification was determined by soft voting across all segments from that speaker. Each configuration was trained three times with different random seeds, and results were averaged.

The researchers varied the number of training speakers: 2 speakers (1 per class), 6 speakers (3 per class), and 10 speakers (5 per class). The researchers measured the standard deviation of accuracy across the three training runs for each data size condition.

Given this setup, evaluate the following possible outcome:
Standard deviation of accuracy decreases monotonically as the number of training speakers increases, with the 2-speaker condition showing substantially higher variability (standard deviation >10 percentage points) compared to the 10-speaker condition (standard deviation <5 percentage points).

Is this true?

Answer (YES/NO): NO